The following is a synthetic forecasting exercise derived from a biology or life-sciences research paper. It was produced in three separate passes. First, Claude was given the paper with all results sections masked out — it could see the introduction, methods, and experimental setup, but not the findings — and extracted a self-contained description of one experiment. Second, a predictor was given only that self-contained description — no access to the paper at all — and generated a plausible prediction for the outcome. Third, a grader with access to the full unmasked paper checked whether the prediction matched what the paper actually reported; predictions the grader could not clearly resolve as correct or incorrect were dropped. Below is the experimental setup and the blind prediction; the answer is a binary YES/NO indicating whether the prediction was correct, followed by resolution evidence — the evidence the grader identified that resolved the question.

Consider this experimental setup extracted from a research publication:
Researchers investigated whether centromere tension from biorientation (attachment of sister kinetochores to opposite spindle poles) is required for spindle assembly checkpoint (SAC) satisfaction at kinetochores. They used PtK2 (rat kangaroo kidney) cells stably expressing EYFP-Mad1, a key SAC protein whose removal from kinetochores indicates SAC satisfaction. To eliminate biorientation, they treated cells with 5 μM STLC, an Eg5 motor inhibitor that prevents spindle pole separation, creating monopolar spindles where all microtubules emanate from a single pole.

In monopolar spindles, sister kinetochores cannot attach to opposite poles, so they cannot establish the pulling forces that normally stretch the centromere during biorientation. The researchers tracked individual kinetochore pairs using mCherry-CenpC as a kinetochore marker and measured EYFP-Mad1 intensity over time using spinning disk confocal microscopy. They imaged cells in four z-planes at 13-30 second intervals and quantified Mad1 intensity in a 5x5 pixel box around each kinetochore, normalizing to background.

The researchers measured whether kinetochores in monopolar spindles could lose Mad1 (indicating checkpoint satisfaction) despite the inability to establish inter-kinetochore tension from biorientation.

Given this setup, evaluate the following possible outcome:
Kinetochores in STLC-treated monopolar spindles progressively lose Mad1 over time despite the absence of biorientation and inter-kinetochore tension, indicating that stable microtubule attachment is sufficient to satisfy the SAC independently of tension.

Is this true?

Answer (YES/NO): NO